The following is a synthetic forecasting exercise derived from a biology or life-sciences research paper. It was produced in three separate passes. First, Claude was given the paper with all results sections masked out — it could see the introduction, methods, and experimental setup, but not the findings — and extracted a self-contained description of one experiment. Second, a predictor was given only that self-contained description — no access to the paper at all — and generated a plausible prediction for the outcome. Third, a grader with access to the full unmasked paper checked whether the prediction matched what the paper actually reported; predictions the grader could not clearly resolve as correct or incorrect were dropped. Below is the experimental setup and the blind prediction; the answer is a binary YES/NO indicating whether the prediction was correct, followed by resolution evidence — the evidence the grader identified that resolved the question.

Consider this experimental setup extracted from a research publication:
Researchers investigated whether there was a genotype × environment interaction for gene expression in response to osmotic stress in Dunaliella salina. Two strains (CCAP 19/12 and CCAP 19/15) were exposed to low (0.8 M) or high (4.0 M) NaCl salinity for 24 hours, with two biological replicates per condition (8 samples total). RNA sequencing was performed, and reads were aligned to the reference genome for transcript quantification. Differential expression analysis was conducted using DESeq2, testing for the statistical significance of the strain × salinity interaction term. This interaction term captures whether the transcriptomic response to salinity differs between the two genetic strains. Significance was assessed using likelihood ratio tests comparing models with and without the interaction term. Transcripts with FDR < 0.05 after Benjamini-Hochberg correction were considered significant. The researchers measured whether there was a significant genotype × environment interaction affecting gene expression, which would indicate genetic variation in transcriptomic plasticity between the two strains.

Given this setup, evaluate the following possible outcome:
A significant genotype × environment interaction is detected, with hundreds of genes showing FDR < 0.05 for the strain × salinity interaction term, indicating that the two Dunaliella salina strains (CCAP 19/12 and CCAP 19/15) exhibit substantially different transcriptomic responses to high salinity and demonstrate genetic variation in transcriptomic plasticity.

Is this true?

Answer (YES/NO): YES